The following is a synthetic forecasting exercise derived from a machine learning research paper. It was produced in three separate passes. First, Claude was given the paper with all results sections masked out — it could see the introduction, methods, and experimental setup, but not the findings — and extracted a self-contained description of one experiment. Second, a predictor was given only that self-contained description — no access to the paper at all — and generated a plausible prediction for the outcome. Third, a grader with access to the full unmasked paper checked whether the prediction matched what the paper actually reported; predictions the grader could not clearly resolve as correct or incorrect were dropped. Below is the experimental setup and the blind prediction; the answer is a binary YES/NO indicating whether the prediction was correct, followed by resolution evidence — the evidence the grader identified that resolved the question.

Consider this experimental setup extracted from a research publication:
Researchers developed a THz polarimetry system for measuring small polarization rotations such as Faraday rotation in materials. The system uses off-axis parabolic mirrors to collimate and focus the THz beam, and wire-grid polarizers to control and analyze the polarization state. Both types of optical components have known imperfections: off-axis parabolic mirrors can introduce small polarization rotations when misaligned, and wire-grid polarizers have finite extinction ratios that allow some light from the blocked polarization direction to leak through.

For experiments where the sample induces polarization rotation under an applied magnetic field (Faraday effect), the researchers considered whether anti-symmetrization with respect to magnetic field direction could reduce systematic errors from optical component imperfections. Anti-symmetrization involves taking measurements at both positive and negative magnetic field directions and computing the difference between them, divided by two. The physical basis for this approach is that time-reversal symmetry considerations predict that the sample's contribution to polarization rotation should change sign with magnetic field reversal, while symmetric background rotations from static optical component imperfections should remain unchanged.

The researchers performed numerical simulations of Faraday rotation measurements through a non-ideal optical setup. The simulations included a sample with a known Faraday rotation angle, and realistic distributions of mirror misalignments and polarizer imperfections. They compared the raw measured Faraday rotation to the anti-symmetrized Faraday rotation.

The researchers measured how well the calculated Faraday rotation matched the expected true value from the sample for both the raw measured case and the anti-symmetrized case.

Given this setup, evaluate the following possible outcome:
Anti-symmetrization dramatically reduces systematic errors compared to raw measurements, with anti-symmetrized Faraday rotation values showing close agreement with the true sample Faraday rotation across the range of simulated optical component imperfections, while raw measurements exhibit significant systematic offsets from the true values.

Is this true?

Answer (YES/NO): YES